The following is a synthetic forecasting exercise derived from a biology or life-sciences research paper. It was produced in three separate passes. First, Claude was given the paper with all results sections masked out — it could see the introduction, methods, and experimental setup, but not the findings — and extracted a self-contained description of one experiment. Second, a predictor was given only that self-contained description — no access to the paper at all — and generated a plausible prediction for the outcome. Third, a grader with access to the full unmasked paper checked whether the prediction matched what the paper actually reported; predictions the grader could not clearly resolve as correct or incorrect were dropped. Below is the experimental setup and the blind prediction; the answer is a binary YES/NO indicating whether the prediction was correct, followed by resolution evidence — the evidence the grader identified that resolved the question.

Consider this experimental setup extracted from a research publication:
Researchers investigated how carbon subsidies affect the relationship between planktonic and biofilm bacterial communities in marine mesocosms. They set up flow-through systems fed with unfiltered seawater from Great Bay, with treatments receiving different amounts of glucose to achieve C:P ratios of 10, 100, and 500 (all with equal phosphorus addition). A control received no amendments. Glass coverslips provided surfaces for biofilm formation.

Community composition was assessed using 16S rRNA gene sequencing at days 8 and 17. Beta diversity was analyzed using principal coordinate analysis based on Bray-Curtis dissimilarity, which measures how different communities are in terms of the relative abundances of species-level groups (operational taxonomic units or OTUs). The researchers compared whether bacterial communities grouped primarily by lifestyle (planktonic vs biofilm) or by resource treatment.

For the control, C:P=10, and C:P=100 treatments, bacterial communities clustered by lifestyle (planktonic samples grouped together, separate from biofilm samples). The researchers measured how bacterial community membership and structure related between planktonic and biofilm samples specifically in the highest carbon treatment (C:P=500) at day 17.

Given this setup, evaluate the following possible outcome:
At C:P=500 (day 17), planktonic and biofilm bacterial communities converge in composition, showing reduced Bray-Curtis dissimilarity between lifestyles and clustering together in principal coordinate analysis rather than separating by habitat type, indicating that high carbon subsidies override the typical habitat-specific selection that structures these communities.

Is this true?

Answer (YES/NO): YES